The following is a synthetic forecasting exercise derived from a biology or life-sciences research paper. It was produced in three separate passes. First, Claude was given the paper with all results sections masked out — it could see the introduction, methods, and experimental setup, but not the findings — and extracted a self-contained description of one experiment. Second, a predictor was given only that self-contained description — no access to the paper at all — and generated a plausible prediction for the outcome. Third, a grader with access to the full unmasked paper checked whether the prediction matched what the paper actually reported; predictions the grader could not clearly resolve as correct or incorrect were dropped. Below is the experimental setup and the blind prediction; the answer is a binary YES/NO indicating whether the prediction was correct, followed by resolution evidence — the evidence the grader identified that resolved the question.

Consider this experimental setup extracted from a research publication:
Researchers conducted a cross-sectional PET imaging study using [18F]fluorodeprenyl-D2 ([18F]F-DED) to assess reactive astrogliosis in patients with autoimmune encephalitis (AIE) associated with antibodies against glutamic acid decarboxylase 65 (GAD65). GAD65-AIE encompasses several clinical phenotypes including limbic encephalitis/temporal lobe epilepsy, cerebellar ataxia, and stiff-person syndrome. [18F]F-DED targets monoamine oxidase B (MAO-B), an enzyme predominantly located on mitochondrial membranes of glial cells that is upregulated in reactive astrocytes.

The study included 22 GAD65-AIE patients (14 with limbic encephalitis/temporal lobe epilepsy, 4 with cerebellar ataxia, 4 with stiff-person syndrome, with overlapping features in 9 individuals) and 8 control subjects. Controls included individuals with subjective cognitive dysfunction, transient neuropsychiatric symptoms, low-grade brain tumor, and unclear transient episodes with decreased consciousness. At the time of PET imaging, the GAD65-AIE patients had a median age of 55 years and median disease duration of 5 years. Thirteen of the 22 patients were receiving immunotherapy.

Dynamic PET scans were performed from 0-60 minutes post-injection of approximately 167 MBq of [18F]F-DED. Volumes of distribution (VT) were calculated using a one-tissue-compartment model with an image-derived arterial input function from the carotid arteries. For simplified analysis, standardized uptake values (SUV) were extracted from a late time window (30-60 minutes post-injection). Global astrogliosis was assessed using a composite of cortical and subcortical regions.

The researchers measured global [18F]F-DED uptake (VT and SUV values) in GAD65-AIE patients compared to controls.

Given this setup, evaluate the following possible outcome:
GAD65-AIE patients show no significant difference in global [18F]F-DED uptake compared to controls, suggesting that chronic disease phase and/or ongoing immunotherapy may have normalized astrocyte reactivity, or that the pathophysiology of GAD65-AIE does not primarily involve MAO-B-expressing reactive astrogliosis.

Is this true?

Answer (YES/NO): NO